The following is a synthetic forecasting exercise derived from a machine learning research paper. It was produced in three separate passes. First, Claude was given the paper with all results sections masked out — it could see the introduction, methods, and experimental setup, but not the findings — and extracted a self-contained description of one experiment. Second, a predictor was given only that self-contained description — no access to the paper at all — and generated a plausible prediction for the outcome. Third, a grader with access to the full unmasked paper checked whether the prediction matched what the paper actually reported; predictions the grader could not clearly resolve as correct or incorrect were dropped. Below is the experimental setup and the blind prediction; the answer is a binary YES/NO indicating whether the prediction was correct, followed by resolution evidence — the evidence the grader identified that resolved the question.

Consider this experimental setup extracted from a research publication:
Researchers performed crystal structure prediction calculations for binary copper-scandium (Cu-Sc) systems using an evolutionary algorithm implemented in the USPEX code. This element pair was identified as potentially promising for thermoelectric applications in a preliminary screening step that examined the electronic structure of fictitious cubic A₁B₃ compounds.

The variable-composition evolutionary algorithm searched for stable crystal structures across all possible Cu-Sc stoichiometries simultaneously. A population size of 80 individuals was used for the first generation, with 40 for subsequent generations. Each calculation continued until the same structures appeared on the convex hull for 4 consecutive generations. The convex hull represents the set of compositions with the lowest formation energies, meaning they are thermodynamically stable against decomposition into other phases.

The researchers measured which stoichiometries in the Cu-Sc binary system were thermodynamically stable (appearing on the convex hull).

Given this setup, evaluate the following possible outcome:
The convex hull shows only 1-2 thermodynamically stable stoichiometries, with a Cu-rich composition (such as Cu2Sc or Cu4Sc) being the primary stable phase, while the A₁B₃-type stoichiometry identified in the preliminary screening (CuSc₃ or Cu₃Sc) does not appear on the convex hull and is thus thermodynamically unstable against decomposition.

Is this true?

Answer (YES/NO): NO